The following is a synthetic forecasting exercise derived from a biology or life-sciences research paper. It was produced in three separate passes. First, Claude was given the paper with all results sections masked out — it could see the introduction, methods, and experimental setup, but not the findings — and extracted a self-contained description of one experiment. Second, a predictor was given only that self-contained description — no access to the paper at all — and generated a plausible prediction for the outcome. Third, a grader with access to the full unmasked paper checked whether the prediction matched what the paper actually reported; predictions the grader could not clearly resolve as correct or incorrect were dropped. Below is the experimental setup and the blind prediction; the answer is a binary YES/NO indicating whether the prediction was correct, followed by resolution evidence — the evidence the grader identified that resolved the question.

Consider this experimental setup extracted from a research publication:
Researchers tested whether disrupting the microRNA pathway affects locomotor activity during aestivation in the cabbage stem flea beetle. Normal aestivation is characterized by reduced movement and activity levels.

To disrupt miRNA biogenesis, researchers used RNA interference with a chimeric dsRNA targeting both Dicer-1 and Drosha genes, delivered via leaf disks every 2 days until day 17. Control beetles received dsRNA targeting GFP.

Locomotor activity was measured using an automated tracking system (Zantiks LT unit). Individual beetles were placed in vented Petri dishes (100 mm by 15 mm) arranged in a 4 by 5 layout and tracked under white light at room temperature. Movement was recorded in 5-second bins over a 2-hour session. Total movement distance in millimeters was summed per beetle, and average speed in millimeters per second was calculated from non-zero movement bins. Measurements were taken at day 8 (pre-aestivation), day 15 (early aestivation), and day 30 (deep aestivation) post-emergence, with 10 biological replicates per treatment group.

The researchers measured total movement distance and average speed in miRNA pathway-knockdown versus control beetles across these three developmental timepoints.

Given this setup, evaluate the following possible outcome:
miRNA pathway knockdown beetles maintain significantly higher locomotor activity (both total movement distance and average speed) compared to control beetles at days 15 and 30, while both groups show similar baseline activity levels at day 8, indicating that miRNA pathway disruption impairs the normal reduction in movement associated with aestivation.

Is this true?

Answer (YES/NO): NO